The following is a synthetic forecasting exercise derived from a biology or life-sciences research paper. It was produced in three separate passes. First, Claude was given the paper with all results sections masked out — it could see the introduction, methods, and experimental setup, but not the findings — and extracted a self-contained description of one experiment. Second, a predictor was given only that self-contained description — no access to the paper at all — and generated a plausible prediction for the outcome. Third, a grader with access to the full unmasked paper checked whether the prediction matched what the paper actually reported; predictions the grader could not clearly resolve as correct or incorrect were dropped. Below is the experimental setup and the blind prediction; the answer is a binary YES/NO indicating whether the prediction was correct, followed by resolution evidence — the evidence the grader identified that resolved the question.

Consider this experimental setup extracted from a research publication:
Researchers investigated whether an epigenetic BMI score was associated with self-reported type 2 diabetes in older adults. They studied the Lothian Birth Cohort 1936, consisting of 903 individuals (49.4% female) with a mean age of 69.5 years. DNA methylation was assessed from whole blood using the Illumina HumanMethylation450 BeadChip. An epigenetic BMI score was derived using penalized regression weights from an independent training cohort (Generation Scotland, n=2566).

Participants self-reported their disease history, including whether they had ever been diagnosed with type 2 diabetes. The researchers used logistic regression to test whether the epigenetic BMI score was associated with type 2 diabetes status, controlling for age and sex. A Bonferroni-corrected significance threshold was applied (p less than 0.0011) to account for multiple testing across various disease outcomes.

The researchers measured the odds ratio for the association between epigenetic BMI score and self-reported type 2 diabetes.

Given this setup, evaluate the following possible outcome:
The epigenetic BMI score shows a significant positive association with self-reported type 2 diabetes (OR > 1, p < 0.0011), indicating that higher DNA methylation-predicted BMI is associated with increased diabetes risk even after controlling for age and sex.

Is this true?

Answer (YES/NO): YES